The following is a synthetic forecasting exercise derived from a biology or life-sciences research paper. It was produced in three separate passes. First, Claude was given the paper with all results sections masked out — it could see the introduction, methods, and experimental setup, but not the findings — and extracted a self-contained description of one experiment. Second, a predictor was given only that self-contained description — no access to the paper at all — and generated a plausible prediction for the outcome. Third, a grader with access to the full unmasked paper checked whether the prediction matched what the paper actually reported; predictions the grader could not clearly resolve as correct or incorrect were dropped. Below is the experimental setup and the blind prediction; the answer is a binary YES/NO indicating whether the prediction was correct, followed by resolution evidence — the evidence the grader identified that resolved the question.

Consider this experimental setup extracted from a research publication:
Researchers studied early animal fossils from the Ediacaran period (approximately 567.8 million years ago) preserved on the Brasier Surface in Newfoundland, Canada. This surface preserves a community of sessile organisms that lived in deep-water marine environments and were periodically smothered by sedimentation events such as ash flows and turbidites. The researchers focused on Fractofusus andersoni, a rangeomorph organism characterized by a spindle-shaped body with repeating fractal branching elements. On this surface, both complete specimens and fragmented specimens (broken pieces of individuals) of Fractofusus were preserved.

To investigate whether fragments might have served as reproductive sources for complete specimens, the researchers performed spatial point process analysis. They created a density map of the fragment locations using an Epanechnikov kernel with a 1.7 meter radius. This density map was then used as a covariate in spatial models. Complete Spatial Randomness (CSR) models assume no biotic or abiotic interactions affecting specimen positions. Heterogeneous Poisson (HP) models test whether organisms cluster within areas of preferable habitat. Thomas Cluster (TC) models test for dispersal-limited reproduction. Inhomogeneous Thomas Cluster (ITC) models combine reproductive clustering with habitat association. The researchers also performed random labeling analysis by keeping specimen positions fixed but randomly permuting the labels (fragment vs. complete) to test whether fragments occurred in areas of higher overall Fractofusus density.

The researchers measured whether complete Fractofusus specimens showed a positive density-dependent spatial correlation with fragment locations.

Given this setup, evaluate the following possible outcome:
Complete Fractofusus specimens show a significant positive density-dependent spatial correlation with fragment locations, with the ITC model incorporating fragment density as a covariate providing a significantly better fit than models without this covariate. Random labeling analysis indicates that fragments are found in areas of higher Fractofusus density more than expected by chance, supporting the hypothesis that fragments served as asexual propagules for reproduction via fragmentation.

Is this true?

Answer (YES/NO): YES